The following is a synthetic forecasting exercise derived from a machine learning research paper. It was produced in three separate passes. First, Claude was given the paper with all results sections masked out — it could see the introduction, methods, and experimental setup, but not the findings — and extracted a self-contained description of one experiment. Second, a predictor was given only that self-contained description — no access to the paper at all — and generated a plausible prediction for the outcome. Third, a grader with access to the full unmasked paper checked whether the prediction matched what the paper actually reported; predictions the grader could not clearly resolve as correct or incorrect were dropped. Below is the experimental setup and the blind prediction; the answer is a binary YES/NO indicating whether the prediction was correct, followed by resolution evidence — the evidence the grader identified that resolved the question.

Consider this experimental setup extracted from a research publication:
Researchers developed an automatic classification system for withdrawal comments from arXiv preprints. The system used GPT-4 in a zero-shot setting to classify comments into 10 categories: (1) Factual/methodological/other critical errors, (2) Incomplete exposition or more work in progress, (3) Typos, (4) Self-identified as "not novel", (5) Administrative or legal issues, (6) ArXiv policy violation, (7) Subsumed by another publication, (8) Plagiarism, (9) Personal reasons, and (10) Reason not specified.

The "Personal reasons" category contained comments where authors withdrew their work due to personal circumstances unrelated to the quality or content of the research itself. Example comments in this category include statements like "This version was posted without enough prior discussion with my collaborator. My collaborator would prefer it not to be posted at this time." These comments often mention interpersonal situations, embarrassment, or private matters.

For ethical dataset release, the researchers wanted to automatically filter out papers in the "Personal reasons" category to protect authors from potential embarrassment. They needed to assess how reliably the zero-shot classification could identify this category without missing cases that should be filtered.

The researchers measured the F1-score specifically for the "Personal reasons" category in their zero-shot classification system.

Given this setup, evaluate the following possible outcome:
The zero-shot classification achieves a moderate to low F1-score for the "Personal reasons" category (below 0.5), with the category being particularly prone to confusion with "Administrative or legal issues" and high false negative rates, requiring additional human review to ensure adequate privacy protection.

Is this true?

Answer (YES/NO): NO